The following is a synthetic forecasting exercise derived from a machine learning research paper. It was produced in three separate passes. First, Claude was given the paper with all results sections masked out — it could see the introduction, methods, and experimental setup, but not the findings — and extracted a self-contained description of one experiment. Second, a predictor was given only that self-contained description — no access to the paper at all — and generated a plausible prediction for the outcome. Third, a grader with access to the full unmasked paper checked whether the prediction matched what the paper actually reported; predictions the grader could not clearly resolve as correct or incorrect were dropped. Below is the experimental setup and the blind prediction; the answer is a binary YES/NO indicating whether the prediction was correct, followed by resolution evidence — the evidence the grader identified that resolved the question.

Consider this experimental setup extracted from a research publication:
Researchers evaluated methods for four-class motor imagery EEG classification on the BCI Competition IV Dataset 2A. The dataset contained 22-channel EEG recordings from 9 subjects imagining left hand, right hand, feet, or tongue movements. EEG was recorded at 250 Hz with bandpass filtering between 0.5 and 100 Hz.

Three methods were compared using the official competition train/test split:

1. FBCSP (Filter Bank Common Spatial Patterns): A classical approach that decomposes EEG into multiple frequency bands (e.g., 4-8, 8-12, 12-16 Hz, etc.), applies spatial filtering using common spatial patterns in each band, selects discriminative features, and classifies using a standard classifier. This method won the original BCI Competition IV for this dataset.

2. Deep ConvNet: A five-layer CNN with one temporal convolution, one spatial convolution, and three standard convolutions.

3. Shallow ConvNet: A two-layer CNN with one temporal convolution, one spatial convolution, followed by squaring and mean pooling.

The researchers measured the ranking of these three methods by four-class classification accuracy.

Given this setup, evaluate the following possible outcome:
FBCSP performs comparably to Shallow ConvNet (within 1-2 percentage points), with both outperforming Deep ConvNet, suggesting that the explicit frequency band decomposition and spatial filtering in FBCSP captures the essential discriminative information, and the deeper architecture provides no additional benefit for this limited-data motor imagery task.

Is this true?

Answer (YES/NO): NO